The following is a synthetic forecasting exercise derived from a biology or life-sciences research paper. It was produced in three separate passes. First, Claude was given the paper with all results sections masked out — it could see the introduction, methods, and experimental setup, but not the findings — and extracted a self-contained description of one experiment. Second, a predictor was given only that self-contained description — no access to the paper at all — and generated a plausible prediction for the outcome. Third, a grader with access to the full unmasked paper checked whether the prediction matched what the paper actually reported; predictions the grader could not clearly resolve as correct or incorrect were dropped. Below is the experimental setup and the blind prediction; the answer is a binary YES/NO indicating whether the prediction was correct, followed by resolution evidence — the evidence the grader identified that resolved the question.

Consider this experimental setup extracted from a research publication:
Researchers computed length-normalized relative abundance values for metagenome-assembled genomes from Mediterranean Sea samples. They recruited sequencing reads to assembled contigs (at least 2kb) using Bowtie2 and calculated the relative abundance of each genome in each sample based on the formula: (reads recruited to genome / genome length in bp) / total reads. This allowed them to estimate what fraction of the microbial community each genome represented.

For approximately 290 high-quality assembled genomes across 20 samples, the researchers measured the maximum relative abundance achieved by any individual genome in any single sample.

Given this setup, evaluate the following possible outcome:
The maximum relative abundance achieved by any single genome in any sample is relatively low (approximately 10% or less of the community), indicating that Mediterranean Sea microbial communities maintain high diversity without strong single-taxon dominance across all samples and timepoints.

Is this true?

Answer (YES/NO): YES